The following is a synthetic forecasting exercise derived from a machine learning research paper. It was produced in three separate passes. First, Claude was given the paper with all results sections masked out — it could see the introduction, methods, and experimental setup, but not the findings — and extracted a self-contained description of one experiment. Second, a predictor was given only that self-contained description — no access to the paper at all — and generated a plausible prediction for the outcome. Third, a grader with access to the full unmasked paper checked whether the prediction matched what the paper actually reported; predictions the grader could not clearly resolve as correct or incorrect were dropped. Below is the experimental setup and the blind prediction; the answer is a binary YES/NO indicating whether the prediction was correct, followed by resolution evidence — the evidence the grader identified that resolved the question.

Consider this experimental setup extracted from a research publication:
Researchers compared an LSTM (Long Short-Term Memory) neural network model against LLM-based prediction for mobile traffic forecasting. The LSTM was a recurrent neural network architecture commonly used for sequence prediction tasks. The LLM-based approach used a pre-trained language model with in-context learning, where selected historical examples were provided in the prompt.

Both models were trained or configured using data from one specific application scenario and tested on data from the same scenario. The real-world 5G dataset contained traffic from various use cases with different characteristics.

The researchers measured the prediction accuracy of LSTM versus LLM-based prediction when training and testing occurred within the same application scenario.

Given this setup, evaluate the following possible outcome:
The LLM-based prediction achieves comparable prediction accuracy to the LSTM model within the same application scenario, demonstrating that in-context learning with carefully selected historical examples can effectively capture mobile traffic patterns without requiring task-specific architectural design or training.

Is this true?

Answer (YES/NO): NO